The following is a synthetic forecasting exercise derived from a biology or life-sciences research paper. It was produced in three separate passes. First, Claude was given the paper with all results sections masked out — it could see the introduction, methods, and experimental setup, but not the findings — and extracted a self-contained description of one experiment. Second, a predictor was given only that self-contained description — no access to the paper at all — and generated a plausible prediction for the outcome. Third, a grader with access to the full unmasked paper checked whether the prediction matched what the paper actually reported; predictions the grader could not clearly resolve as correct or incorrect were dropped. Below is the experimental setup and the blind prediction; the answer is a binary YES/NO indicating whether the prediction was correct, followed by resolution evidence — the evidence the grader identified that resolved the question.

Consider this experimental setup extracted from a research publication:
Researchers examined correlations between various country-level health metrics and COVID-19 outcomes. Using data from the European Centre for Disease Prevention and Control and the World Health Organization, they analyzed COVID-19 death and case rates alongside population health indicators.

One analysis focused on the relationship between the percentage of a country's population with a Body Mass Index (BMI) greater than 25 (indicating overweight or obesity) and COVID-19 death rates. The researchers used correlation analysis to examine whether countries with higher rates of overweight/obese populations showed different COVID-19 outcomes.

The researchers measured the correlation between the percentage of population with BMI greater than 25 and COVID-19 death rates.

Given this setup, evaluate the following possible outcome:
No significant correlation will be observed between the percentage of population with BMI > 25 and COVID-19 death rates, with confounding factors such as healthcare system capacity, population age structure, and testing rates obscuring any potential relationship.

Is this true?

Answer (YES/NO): NO